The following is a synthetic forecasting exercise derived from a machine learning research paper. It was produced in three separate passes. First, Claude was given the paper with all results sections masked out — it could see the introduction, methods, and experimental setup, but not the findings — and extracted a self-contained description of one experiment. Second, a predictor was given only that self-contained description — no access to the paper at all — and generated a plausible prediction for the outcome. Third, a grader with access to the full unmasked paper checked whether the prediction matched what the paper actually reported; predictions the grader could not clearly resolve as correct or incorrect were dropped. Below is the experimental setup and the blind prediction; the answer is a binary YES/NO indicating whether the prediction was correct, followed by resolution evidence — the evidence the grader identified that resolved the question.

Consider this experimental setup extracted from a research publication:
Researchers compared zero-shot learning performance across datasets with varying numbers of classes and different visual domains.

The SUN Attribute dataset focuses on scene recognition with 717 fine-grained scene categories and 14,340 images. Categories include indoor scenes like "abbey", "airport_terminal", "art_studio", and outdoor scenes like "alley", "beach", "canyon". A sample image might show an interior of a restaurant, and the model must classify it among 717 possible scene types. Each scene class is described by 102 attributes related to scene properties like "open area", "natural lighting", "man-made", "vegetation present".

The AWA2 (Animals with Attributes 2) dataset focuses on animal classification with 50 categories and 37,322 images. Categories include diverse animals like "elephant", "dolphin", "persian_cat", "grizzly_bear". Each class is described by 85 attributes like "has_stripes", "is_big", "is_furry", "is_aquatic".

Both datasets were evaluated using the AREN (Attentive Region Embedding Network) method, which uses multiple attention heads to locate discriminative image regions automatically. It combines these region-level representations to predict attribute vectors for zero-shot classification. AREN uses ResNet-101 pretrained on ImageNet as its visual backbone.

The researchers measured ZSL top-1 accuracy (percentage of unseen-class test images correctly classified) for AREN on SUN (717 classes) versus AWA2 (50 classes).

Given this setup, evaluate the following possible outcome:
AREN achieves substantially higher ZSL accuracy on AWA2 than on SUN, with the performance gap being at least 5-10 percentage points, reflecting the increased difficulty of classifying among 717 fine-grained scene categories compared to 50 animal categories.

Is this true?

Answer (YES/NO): YES